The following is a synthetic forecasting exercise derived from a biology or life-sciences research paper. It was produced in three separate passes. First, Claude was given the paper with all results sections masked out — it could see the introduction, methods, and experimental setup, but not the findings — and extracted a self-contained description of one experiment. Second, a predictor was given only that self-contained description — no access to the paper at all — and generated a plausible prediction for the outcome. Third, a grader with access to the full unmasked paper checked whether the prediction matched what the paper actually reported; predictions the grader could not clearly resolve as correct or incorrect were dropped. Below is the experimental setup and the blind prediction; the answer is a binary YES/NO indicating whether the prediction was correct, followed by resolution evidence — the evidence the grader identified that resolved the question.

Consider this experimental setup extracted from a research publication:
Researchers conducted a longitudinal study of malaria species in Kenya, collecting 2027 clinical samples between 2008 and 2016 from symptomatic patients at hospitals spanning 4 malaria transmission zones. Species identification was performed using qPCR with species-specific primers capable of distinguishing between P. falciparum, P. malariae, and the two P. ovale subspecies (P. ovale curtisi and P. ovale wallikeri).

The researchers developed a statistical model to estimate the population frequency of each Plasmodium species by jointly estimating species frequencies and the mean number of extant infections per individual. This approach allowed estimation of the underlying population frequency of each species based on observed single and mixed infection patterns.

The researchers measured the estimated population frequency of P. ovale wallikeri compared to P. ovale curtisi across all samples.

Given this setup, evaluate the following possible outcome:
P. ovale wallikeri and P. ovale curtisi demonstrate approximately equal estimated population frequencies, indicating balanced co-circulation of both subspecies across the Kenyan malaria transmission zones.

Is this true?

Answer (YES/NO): NO